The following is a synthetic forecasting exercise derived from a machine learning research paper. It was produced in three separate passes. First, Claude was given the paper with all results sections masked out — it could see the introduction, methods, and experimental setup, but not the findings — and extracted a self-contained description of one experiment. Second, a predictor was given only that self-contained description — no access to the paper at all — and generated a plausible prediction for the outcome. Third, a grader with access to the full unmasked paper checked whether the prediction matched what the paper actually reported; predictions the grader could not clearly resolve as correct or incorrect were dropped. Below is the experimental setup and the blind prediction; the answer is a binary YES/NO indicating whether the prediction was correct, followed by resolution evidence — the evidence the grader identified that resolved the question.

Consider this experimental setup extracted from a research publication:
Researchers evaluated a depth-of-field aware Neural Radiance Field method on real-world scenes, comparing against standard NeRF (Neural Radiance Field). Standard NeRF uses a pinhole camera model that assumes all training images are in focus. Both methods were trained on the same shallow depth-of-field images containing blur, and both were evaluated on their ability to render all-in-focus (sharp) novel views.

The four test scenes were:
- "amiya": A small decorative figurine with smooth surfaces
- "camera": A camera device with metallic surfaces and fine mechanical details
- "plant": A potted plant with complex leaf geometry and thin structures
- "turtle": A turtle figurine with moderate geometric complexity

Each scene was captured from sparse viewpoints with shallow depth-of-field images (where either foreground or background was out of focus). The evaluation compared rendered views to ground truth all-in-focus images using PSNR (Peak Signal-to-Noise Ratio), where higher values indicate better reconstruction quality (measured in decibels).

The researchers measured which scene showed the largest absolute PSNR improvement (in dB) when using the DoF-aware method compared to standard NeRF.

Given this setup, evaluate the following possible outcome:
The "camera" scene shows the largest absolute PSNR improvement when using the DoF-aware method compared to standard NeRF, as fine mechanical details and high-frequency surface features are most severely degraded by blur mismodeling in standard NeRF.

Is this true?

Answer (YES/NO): YES